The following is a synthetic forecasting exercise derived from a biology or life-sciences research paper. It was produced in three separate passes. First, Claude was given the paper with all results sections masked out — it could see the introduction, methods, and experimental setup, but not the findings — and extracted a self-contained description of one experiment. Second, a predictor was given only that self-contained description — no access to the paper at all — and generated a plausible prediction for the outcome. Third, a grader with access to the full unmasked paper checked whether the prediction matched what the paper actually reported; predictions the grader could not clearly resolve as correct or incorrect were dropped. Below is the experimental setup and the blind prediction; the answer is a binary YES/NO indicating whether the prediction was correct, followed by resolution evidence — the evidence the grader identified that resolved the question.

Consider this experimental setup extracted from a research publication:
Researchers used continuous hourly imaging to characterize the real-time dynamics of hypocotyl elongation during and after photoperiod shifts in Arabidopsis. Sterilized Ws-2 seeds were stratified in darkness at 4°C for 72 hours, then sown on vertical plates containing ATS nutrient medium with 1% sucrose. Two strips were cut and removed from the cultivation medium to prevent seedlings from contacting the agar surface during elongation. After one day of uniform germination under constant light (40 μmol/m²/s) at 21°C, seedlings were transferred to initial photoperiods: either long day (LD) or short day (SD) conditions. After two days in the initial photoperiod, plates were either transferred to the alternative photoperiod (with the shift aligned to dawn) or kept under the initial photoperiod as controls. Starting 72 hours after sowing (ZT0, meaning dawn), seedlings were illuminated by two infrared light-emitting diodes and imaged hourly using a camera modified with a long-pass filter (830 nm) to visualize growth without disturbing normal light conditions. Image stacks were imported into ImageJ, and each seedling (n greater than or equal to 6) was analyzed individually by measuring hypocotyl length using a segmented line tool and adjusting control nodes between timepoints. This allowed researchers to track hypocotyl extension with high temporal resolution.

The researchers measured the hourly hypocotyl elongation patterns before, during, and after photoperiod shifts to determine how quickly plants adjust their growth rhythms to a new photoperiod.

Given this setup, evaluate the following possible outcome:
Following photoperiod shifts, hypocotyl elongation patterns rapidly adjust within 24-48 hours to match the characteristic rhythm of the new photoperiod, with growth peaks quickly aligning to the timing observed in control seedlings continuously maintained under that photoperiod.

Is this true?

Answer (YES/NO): YES